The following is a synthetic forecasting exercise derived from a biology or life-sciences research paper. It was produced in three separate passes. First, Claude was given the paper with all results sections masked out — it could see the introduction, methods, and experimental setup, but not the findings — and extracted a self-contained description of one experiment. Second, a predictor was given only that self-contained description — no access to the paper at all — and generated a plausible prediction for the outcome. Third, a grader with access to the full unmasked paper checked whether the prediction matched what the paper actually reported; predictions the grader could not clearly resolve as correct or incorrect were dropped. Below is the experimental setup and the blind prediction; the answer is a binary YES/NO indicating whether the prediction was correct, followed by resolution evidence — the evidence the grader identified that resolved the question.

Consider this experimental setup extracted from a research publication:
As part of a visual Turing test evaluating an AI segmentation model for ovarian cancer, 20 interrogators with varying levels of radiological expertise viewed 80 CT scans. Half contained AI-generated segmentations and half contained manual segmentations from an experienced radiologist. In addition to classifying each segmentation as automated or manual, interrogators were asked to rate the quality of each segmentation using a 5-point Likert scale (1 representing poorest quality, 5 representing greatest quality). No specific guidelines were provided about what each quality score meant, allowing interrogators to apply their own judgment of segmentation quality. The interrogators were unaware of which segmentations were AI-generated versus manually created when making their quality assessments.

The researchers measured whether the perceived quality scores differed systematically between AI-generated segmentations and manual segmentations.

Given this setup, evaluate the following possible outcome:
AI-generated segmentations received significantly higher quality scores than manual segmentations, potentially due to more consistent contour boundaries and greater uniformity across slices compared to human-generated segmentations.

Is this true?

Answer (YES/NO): NO